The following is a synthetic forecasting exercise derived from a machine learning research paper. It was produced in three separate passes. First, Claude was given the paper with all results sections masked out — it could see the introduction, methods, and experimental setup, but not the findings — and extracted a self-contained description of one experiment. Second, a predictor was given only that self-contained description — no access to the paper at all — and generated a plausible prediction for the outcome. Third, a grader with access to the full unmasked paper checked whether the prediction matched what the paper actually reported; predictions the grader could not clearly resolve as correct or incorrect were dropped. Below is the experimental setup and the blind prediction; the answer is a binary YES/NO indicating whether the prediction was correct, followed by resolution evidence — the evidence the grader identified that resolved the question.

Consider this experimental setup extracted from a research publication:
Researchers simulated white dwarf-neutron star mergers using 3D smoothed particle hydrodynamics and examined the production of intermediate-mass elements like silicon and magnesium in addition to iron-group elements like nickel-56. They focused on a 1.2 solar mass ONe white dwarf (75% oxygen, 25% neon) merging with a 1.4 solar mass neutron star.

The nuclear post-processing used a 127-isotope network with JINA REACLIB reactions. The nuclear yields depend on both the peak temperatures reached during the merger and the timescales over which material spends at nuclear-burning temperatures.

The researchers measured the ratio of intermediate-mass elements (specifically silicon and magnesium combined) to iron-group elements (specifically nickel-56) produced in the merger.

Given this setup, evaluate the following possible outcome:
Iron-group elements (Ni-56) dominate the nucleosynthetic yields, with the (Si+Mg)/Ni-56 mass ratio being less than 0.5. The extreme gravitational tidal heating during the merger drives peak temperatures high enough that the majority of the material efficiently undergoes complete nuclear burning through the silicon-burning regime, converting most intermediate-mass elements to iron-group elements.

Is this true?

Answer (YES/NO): YES